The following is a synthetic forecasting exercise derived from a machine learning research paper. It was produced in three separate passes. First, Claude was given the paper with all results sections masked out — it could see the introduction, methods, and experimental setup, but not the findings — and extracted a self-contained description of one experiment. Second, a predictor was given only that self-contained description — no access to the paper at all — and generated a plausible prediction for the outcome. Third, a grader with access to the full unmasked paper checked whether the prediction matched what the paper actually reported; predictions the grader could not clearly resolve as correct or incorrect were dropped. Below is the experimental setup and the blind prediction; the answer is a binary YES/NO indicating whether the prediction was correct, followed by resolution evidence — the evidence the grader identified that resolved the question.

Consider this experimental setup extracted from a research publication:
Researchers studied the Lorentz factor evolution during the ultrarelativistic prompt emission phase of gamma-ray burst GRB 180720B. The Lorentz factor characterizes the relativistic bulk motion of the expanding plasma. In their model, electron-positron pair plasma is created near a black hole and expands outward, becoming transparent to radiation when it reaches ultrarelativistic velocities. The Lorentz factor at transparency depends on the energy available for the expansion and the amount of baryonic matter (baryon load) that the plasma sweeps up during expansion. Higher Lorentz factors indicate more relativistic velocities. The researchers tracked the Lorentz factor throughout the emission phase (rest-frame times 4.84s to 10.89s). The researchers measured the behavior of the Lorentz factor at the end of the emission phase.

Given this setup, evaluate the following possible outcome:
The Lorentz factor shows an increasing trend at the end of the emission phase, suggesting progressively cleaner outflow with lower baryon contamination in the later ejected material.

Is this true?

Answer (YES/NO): NO